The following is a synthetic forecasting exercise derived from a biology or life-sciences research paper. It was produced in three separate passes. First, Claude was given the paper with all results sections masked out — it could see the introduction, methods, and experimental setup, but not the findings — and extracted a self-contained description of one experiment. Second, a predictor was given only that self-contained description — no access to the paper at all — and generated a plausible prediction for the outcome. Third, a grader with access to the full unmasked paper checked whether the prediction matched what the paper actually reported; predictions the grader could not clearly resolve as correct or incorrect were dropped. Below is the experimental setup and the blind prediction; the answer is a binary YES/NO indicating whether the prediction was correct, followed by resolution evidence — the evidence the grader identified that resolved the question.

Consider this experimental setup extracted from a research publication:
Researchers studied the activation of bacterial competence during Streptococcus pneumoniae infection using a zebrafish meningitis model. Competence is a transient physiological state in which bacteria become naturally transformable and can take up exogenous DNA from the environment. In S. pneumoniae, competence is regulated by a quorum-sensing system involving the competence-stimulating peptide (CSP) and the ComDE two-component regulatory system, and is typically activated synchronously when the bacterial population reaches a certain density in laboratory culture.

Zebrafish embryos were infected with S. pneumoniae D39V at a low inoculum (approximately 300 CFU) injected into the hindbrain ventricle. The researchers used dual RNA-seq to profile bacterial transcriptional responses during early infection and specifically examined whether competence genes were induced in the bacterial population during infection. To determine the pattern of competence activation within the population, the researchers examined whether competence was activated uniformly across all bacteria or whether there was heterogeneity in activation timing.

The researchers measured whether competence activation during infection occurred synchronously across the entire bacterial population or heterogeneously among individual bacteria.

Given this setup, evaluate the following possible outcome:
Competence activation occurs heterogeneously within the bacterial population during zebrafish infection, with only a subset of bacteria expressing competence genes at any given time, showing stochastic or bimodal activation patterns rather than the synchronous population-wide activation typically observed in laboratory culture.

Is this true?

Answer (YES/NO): YES